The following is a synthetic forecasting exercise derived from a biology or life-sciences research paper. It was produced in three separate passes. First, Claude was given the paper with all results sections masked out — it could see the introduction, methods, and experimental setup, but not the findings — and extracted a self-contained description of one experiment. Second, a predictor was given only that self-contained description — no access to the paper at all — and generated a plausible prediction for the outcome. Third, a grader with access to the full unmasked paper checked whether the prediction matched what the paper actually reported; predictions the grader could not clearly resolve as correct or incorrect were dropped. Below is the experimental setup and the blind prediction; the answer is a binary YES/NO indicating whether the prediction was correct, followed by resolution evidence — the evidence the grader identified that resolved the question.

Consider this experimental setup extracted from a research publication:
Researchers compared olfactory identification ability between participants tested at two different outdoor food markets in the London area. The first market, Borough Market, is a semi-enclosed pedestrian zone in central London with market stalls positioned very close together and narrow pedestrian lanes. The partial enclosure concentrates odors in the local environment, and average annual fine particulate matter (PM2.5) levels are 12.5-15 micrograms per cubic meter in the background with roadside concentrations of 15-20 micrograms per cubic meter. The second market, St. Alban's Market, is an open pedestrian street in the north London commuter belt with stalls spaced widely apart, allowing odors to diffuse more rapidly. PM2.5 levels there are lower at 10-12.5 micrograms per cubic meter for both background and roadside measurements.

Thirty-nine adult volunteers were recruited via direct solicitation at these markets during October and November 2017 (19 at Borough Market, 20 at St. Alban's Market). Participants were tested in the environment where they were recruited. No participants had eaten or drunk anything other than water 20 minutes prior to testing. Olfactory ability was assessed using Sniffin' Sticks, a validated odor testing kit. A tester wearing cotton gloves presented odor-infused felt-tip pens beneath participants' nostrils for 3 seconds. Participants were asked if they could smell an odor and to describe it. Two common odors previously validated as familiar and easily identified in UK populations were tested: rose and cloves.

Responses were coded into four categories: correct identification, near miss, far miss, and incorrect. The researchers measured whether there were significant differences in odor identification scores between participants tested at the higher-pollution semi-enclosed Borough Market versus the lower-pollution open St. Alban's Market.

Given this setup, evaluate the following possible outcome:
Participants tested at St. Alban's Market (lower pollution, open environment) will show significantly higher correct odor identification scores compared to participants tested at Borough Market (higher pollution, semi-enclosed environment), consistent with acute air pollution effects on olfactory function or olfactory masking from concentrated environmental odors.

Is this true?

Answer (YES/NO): NO